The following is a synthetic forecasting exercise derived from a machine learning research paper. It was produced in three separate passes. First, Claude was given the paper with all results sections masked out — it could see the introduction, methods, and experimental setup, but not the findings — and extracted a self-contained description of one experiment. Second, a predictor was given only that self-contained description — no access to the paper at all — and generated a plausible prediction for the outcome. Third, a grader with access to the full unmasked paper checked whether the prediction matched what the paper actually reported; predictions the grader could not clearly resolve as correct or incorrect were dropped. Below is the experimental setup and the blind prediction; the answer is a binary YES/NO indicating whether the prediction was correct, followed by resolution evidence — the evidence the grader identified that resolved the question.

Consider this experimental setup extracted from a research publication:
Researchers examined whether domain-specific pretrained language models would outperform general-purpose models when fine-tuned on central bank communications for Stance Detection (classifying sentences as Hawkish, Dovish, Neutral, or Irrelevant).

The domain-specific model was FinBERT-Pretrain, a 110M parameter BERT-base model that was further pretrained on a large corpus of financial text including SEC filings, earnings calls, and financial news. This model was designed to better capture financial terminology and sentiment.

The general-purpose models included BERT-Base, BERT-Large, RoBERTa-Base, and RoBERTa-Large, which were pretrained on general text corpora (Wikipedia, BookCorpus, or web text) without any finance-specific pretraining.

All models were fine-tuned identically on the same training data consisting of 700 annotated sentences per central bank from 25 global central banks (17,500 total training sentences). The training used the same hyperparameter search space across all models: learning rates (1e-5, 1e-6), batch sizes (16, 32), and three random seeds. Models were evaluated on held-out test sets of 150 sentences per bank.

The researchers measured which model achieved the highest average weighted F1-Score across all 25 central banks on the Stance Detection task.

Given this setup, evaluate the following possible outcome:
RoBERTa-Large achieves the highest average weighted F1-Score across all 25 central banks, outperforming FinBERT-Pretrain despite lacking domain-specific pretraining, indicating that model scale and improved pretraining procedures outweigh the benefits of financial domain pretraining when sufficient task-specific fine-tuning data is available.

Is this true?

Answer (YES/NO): YES